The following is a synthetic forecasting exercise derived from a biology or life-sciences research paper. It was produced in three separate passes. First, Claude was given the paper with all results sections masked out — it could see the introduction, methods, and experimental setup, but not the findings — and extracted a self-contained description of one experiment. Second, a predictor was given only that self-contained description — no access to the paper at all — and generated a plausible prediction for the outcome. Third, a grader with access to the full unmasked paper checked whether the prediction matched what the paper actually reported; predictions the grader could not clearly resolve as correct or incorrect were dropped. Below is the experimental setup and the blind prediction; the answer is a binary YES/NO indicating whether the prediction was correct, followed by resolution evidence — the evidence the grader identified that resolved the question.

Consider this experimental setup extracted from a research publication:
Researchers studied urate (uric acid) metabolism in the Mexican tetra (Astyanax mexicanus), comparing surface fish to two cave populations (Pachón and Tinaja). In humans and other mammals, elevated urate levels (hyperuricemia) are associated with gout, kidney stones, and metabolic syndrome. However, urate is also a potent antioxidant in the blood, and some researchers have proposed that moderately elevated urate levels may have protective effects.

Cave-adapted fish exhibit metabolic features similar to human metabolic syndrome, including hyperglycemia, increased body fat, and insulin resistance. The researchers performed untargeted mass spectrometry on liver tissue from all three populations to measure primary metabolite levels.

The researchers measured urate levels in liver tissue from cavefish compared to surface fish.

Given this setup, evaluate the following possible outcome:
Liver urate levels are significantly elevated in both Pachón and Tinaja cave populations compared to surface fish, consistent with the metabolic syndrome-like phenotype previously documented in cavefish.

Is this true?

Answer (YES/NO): NO